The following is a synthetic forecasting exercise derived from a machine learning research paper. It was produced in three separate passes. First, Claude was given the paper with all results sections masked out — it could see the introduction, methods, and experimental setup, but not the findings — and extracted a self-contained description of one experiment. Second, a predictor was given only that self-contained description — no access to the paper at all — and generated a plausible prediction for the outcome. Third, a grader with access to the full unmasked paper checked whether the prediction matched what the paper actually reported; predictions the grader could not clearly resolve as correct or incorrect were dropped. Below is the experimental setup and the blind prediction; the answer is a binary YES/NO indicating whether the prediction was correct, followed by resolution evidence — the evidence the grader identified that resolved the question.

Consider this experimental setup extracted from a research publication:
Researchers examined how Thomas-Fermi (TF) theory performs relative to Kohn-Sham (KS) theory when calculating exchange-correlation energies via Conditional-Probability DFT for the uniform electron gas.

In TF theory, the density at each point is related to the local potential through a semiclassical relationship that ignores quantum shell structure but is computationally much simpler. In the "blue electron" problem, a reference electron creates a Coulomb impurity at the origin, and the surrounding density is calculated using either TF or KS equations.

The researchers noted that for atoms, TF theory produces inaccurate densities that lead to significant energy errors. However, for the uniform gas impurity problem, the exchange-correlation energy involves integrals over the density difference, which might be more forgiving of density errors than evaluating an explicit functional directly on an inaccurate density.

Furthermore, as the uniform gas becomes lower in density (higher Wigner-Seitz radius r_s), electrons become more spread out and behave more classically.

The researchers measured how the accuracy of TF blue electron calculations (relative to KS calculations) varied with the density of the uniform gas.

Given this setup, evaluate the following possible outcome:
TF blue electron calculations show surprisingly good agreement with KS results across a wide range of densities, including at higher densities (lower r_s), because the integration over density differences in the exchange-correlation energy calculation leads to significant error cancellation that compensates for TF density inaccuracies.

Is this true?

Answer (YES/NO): NO